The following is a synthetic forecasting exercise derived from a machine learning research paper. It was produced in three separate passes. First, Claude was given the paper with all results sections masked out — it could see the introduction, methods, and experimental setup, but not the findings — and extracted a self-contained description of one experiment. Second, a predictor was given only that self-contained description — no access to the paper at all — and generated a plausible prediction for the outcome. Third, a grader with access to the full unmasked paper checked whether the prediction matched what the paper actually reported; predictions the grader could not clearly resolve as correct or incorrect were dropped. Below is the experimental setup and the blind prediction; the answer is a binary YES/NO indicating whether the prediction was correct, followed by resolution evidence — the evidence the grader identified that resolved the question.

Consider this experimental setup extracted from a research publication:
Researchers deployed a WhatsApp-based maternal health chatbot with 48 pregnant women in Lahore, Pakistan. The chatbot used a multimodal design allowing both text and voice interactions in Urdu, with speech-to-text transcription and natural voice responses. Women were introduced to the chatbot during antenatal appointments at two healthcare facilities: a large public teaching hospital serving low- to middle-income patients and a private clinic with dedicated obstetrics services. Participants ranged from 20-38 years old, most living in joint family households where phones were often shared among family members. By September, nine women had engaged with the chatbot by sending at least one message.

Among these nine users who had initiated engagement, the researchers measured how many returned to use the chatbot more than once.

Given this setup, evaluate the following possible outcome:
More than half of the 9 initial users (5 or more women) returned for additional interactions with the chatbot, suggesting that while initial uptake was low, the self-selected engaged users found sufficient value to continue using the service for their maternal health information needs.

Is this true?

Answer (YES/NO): YES